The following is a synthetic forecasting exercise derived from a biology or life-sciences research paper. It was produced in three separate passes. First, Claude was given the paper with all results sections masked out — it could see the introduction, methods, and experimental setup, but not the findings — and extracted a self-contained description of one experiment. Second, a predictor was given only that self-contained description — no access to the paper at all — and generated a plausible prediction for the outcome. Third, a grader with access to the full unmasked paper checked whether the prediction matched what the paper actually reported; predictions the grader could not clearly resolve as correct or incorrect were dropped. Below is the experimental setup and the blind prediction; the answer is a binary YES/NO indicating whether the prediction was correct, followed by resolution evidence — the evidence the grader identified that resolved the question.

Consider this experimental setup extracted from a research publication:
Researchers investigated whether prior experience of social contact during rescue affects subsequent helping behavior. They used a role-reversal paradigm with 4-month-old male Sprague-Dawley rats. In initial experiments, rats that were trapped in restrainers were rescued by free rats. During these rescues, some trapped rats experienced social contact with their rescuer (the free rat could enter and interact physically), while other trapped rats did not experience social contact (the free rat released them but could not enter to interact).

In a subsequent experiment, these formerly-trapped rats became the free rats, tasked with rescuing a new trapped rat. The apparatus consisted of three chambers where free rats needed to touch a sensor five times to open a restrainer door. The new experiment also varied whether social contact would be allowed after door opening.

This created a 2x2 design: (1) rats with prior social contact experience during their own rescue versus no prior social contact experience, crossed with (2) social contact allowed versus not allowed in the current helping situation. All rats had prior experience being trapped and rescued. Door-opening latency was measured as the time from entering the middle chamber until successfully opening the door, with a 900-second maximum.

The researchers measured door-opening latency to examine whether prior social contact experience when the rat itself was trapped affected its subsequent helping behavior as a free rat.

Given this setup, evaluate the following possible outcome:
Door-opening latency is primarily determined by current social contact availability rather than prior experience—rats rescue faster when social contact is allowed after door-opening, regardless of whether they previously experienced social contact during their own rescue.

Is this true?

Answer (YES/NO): YES